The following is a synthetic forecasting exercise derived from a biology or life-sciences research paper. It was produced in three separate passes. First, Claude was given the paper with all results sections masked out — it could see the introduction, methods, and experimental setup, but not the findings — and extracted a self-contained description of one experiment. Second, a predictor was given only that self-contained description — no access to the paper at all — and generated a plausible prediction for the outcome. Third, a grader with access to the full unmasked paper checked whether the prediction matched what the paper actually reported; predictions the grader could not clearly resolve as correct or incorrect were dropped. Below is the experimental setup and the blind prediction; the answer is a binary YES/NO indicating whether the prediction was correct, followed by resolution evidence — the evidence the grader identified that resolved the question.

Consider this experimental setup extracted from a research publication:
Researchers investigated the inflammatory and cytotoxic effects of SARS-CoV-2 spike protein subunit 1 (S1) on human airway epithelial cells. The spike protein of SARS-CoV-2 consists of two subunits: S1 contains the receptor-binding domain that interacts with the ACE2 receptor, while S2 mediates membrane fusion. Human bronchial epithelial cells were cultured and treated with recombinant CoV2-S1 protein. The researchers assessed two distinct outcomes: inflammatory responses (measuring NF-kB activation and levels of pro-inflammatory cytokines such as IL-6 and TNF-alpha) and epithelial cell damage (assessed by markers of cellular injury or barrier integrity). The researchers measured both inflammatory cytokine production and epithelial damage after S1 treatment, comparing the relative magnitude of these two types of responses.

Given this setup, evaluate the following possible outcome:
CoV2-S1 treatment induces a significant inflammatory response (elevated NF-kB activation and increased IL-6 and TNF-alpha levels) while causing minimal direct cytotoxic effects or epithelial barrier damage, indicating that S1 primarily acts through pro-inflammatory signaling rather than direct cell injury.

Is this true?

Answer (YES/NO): NO